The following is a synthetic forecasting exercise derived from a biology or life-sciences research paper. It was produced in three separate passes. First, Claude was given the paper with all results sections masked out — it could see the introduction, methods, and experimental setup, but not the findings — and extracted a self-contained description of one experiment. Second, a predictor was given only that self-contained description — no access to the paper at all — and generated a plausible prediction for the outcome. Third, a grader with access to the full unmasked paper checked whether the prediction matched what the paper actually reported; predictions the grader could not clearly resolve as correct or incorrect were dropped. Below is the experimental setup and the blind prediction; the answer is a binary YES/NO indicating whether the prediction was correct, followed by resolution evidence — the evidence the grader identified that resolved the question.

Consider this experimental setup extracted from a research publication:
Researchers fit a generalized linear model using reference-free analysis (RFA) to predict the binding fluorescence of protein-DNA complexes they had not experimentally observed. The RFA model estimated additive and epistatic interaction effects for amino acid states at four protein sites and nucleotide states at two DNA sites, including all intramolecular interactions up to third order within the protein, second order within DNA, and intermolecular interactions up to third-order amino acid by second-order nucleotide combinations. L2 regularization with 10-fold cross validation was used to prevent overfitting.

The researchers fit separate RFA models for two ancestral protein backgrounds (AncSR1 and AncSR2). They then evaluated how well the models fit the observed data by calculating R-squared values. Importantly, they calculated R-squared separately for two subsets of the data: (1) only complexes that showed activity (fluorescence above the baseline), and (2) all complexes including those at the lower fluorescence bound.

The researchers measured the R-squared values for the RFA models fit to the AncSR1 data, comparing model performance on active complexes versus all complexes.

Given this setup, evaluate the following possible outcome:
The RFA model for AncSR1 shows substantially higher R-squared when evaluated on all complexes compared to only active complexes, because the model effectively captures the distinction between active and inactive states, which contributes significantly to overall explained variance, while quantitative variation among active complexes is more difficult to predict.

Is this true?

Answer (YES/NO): NO